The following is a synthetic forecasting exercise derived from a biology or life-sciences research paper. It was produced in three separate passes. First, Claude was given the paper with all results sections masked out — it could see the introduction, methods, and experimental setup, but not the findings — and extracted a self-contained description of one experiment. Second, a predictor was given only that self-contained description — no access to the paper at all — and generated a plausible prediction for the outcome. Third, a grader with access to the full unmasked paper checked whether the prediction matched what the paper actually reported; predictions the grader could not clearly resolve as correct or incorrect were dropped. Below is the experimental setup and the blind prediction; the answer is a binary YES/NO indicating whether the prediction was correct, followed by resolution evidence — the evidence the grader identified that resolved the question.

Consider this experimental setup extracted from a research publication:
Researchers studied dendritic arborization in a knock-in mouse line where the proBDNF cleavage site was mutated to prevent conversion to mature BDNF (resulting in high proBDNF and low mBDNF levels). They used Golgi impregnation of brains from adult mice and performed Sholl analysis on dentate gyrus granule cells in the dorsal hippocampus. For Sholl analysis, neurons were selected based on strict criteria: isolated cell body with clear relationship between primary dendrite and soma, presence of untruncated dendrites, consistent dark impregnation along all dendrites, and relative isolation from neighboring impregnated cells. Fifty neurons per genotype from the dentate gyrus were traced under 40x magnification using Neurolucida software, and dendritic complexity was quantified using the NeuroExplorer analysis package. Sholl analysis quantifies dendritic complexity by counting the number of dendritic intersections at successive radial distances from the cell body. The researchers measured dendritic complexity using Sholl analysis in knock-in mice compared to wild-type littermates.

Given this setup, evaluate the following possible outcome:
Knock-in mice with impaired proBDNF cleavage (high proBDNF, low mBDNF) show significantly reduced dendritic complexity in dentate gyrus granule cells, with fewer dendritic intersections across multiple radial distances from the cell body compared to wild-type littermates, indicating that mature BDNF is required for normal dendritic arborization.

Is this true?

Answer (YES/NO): YES